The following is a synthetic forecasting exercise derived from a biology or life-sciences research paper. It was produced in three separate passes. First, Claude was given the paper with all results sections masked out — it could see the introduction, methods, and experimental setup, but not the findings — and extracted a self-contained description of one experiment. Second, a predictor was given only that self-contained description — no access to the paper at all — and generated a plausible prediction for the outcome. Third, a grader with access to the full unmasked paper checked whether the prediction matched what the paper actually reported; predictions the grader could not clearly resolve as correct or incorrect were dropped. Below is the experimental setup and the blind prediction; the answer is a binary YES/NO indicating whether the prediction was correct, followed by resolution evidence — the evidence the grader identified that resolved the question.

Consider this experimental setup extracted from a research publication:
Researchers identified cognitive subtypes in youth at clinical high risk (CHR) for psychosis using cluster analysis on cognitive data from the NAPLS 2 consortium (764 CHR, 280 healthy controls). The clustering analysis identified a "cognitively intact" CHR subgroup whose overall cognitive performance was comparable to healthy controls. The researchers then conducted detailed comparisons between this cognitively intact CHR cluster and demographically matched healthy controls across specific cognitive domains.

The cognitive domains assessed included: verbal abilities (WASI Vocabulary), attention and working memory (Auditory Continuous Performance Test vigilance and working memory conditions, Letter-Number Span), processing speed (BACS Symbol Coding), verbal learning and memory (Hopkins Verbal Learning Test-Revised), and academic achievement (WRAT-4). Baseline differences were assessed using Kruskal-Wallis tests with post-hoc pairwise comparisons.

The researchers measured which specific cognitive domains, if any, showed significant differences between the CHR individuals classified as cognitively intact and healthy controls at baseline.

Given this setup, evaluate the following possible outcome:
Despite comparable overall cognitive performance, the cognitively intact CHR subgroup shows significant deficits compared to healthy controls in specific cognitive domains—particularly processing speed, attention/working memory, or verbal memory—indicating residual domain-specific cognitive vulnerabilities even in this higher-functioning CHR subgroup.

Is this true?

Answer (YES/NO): NO